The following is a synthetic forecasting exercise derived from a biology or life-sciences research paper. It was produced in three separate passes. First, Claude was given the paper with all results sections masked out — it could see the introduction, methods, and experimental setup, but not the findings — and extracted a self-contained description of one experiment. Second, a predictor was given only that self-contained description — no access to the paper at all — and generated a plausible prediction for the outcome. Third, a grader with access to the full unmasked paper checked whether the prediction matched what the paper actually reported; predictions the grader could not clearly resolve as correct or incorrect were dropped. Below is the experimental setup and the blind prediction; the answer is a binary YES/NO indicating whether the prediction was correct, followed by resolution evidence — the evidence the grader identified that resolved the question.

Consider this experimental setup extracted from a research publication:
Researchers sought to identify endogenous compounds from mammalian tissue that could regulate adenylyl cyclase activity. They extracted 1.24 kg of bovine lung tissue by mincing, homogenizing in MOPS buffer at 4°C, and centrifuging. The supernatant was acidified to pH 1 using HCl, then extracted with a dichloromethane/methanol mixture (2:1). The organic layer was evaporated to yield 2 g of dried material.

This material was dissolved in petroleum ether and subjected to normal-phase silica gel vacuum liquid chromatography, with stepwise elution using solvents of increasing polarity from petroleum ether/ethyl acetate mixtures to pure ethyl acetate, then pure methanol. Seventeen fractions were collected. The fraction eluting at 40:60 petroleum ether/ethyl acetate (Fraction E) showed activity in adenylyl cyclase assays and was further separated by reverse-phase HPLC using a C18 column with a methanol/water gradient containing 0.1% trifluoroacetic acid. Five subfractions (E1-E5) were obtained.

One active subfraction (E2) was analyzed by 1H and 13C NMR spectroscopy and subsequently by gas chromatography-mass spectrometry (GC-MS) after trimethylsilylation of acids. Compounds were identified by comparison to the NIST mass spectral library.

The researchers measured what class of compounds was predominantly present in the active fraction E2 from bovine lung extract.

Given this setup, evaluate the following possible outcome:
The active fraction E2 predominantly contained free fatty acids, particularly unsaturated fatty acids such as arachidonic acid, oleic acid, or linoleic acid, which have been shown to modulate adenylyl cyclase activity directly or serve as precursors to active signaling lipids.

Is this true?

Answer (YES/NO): NO